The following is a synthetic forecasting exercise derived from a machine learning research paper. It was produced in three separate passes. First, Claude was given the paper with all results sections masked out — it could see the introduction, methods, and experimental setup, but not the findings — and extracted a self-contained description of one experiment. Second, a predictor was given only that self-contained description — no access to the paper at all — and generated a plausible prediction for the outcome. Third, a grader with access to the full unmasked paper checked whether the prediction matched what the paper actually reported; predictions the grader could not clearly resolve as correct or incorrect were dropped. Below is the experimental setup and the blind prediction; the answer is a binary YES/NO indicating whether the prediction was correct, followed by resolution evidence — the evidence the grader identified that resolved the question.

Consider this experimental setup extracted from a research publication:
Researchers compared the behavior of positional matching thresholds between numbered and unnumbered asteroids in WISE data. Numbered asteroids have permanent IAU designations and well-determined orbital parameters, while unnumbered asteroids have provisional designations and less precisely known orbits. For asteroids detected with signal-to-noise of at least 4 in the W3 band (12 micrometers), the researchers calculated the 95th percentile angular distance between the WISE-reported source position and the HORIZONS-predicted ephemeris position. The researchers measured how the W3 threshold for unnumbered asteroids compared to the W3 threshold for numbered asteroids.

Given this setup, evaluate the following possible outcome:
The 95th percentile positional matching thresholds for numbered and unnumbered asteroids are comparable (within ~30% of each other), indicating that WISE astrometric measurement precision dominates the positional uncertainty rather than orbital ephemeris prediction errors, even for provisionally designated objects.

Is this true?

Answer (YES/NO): NO